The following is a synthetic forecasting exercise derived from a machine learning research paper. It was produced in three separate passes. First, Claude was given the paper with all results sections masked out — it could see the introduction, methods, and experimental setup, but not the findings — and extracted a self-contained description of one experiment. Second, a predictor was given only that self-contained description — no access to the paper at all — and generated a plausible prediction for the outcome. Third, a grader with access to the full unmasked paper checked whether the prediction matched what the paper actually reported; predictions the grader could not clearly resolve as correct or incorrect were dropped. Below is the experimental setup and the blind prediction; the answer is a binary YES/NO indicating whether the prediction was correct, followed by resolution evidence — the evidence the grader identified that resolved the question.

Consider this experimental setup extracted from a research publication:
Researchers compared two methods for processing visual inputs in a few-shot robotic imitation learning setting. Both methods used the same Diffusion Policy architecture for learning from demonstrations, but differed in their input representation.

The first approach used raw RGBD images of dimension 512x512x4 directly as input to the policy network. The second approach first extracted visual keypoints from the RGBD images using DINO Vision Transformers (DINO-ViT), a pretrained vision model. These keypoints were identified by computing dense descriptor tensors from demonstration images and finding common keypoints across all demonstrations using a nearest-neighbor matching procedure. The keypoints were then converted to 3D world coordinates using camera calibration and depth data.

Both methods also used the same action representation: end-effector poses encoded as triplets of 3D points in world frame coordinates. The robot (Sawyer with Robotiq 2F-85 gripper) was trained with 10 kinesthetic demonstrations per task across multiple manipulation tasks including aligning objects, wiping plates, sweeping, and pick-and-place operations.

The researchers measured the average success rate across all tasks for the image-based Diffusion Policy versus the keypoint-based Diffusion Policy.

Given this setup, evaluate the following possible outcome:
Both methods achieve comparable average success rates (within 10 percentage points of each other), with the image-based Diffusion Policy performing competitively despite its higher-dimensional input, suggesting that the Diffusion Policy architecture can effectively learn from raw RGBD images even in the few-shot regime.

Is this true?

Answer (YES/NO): NO